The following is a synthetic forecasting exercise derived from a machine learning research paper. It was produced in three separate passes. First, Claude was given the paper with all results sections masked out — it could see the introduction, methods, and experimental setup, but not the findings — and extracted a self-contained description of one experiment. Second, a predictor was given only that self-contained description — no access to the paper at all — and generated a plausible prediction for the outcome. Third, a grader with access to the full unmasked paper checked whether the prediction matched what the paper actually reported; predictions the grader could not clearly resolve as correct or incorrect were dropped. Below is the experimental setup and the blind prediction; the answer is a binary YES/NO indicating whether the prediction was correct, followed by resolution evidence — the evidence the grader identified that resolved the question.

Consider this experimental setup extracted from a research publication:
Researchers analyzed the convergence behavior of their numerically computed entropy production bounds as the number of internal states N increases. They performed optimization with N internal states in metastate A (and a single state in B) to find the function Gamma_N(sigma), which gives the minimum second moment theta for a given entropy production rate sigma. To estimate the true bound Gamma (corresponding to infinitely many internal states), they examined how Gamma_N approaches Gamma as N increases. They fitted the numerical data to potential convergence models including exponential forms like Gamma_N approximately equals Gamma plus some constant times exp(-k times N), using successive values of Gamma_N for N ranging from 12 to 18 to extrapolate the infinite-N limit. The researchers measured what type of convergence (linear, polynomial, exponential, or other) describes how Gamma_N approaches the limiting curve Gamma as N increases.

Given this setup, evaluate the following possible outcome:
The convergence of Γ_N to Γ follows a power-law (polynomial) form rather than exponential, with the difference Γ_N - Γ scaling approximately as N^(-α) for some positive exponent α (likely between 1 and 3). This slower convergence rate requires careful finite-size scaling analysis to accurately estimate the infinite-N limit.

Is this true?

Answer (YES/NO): NO